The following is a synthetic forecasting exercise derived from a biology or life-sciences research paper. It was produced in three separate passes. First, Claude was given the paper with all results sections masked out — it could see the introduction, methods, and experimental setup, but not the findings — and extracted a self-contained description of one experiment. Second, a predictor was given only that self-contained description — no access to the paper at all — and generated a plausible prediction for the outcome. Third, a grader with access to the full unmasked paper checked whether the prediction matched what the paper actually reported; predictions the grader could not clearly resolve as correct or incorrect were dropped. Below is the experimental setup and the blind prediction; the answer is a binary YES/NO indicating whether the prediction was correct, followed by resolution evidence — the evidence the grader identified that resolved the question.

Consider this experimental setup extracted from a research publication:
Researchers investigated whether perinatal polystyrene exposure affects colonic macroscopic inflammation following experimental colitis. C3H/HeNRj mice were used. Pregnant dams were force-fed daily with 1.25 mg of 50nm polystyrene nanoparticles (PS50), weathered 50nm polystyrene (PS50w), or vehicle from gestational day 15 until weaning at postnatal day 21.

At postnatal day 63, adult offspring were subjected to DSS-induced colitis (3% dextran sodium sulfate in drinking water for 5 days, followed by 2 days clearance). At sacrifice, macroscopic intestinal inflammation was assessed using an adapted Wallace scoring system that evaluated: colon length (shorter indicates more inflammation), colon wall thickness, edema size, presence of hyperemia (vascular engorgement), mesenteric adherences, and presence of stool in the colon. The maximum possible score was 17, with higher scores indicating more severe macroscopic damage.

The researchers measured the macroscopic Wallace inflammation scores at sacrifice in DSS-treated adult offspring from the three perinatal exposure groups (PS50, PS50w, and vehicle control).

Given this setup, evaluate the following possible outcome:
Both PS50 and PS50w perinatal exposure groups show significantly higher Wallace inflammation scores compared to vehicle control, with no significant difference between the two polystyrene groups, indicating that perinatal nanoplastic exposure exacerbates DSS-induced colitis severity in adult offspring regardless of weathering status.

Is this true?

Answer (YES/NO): NO